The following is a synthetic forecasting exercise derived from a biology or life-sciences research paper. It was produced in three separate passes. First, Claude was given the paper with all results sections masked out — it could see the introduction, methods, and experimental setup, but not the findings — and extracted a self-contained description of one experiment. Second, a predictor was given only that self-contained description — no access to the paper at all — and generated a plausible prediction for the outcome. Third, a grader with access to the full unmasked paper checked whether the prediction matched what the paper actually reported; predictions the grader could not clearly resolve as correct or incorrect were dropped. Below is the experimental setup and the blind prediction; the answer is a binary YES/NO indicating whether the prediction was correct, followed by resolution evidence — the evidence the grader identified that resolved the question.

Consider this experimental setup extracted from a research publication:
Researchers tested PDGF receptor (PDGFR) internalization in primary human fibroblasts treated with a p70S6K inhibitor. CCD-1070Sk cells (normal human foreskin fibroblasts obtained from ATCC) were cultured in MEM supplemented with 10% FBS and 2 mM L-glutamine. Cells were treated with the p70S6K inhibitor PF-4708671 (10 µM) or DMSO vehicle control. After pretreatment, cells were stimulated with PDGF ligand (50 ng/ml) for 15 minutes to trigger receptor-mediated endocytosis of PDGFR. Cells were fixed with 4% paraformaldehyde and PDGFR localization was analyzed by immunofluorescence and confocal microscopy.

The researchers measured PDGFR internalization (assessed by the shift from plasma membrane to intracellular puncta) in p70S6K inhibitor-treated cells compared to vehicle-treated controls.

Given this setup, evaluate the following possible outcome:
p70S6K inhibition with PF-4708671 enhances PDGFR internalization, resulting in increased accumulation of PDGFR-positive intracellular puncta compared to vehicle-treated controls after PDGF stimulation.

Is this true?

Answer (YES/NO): NO